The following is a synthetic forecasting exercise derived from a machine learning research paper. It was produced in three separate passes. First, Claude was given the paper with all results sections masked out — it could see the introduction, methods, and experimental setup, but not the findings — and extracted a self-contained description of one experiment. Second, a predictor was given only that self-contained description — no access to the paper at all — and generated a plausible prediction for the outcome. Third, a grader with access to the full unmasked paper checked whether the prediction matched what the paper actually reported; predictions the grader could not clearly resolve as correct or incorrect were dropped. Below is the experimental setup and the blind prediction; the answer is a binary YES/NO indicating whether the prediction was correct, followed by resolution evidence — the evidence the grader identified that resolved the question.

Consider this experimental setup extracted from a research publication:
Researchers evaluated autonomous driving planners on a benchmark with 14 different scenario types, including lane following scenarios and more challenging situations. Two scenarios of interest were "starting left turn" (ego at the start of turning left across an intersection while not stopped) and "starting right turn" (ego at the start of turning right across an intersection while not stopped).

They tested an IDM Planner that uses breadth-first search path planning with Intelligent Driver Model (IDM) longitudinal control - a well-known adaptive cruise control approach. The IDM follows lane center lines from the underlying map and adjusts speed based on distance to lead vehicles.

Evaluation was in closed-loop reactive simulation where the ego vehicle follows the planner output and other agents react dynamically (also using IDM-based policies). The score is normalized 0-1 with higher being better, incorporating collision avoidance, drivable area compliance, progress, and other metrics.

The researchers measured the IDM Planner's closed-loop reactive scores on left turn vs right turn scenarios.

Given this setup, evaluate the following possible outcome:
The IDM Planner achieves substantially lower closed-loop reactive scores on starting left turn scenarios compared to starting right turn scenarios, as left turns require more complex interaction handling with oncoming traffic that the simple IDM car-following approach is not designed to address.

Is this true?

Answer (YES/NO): NO